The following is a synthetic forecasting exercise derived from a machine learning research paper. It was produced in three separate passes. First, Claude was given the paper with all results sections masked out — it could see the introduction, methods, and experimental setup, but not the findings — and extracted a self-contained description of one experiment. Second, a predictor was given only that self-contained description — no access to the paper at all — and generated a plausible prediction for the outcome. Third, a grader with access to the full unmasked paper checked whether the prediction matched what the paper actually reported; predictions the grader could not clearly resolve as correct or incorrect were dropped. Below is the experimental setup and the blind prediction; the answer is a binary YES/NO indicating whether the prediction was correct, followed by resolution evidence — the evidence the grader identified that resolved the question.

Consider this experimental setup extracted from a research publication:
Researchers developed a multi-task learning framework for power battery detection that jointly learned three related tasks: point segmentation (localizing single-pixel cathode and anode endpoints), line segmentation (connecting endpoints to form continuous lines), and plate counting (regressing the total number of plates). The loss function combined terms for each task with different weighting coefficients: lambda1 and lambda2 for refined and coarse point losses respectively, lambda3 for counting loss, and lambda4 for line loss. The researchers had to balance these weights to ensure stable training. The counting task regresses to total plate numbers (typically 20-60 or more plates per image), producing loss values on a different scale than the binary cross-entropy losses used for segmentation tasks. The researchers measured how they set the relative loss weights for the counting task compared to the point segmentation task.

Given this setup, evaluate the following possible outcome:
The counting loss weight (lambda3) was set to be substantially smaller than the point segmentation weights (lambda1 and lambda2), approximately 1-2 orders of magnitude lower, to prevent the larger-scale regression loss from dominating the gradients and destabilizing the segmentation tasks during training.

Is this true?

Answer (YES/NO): YES